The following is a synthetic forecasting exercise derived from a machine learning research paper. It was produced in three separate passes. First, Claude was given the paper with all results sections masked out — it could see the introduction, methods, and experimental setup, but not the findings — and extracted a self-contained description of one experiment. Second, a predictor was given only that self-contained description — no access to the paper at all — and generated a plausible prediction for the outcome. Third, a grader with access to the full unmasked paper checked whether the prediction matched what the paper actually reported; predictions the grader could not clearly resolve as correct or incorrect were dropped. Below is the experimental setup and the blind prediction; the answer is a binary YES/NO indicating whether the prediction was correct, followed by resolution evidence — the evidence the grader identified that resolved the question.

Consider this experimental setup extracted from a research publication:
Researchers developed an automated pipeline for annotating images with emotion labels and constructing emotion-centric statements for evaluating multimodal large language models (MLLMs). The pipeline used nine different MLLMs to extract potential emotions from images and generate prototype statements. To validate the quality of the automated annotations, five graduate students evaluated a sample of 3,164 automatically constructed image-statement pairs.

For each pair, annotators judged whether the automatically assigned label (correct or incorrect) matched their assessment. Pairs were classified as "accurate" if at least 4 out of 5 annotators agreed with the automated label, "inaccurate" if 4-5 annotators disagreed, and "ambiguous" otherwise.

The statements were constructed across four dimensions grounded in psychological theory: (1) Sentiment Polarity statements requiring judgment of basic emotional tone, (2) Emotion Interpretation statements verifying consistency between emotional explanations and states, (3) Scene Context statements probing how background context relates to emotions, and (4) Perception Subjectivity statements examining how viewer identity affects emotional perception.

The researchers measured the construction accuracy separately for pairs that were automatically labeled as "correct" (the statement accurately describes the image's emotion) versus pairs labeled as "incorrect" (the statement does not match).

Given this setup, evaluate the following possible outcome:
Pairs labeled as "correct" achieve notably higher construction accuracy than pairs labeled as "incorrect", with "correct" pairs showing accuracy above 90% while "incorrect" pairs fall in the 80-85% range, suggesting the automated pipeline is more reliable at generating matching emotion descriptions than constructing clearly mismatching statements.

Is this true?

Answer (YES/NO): NO